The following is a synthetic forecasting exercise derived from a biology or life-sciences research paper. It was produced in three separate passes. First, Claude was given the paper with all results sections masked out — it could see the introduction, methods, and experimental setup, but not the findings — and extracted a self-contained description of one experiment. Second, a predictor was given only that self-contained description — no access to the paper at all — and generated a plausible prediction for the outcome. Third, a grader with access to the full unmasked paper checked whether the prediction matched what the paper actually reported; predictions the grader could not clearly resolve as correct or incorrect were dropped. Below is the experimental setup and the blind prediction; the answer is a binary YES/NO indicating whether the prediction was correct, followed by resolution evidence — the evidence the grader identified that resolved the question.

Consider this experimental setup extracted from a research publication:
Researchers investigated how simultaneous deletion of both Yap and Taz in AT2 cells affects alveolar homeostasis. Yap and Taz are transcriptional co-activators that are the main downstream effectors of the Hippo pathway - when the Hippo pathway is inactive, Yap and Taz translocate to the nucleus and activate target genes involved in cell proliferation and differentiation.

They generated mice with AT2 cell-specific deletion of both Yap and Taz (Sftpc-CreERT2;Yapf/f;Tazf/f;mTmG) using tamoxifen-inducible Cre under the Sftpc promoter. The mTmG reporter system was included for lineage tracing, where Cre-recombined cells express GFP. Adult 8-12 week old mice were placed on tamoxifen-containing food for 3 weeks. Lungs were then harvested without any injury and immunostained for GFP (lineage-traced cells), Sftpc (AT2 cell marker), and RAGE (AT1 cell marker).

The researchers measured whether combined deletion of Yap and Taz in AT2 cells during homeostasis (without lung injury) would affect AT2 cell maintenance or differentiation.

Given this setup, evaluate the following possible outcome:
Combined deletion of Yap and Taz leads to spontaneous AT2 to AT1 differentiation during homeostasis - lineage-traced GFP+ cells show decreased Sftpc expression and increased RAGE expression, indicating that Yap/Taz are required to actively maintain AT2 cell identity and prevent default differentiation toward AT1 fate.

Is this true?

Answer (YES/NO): NO